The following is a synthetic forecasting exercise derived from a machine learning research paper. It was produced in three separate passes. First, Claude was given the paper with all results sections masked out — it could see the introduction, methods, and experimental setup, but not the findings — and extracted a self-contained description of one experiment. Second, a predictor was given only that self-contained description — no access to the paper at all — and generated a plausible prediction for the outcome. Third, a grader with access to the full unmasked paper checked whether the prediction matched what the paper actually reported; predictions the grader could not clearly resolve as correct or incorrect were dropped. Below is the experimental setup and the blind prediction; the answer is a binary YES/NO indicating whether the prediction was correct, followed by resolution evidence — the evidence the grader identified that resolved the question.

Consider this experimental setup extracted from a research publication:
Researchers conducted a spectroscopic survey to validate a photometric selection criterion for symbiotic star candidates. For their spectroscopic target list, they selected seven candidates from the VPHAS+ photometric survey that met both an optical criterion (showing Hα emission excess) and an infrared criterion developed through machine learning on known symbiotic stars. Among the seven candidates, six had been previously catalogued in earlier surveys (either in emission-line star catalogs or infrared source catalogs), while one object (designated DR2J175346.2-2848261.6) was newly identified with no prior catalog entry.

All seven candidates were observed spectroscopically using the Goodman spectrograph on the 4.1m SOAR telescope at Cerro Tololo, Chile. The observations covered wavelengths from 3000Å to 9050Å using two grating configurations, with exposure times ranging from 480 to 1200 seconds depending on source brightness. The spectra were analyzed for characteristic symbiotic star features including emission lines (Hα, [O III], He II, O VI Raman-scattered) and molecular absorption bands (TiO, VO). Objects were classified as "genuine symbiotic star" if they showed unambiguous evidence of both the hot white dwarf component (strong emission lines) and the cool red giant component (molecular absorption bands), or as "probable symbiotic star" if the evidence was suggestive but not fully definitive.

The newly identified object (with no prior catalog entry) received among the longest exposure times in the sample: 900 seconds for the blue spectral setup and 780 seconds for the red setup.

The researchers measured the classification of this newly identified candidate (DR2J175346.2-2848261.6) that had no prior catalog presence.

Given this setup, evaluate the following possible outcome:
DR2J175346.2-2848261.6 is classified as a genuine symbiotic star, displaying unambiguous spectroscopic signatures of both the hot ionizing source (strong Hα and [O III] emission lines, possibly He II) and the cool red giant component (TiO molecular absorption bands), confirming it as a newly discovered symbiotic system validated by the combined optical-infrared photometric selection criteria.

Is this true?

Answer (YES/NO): NO